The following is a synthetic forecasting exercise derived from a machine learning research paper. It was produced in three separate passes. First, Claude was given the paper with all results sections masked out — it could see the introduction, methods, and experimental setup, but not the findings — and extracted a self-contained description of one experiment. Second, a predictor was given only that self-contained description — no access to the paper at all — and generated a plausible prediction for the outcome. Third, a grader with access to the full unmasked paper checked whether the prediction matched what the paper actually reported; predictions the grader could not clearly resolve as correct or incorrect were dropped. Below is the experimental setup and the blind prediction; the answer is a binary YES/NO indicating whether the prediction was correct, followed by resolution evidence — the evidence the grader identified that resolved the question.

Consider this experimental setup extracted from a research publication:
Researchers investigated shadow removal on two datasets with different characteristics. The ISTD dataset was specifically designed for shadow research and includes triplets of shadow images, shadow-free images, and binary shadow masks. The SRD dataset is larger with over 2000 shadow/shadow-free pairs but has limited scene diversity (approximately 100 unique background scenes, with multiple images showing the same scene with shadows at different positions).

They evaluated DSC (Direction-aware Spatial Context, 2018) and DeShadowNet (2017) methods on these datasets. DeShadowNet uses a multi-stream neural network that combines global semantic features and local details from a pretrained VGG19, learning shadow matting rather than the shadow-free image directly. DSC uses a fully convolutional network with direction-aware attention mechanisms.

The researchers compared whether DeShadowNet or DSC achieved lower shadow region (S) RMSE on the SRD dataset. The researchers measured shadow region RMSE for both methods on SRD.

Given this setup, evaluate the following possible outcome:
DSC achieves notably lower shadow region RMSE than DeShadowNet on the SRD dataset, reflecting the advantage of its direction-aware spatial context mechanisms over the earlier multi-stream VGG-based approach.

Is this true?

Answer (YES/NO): NO